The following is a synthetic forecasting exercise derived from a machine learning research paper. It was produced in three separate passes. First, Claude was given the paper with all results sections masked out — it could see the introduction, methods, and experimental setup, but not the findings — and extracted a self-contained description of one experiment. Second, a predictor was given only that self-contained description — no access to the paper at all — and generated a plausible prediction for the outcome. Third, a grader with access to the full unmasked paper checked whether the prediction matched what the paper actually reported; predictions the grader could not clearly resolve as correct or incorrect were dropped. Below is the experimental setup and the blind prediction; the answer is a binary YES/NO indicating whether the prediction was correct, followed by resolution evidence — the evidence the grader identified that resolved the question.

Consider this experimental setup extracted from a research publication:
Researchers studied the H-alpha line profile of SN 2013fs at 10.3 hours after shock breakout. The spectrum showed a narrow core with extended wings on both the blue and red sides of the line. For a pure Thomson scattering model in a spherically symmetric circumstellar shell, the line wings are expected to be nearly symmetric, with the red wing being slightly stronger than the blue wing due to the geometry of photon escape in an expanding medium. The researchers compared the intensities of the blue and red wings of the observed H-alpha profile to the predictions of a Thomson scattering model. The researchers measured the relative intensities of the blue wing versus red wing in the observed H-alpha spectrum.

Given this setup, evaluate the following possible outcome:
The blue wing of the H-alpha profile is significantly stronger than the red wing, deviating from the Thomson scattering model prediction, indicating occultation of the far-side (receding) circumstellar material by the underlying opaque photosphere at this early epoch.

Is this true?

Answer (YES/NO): NO